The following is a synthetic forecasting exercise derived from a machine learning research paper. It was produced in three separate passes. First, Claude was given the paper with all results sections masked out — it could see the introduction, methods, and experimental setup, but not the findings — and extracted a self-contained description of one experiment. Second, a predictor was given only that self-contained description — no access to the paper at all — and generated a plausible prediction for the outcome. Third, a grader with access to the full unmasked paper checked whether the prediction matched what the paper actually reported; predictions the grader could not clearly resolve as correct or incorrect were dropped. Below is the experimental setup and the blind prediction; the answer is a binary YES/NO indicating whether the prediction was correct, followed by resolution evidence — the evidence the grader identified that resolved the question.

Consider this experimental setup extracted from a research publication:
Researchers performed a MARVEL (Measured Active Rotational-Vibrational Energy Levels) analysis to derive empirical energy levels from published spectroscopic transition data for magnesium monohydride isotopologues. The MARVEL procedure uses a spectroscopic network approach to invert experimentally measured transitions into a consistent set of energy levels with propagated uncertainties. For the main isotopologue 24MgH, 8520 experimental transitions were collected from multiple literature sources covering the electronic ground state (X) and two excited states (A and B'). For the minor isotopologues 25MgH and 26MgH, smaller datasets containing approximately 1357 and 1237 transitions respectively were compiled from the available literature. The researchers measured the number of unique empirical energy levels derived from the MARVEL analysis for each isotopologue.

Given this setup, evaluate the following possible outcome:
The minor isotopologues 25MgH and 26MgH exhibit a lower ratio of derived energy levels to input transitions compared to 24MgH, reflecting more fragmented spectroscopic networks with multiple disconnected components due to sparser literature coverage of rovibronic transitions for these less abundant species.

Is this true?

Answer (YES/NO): NO